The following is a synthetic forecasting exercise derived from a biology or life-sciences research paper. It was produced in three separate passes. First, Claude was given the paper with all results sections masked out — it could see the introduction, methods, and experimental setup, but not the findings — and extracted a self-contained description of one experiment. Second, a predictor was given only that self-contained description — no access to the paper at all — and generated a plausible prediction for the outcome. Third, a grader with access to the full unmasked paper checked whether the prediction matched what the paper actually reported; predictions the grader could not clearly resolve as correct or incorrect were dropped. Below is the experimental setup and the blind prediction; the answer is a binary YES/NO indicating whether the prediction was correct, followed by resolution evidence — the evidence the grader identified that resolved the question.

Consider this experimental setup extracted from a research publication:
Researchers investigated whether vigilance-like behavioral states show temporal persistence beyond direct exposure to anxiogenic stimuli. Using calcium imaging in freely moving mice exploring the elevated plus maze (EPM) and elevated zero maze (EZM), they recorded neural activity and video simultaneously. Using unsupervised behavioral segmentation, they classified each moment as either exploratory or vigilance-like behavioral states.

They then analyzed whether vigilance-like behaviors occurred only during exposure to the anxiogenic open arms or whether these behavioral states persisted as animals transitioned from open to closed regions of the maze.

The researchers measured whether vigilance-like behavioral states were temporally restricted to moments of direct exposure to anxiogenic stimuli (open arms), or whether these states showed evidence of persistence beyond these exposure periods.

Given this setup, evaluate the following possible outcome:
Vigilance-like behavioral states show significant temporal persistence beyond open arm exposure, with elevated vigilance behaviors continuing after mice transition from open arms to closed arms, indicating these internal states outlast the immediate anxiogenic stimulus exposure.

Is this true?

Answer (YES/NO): NO